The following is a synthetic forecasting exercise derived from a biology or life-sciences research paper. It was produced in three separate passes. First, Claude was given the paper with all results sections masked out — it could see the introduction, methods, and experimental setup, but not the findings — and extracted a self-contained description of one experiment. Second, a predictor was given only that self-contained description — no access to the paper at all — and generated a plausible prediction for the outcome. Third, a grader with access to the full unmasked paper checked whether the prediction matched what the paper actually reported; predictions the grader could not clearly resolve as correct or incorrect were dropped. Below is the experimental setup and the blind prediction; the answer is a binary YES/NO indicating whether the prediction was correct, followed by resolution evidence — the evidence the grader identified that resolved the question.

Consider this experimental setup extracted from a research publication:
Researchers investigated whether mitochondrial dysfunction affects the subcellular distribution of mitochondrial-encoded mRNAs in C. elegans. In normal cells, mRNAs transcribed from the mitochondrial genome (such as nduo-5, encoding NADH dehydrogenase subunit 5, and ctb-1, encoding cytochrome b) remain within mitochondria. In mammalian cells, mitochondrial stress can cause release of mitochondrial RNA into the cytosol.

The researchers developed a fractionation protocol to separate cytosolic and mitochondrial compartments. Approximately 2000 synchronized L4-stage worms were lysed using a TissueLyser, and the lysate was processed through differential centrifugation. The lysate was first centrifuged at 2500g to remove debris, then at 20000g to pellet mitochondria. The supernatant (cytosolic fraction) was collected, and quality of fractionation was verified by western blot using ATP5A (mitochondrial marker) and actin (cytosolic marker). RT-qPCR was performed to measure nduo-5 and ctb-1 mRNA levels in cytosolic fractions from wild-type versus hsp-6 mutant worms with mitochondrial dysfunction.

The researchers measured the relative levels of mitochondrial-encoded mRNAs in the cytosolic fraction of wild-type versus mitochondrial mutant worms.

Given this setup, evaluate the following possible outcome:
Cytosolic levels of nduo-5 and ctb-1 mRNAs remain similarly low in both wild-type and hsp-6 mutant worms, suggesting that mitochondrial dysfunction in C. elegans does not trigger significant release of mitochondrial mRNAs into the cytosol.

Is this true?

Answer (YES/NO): NO